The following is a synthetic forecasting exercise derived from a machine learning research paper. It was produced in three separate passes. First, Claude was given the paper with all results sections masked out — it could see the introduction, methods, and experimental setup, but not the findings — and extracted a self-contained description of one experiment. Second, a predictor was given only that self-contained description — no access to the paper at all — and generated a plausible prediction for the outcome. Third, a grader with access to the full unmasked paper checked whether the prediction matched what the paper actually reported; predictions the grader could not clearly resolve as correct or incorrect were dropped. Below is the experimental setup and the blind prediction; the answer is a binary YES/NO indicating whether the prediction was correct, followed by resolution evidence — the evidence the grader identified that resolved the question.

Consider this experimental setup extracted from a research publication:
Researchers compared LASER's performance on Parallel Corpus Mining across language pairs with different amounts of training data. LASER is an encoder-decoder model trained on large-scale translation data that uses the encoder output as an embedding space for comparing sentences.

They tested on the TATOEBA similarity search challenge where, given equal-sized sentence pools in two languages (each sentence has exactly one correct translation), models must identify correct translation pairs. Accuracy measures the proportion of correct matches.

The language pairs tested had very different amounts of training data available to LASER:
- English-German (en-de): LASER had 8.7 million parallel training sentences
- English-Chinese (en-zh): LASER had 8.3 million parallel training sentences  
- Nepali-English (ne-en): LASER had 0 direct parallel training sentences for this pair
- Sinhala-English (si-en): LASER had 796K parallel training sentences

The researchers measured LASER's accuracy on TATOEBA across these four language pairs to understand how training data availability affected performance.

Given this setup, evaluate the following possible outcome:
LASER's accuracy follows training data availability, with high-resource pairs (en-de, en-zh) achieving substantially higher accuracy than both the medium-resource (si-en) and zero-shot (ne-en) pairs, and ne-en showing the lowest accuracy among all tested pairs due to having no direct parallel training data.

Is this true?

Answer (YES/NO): YES